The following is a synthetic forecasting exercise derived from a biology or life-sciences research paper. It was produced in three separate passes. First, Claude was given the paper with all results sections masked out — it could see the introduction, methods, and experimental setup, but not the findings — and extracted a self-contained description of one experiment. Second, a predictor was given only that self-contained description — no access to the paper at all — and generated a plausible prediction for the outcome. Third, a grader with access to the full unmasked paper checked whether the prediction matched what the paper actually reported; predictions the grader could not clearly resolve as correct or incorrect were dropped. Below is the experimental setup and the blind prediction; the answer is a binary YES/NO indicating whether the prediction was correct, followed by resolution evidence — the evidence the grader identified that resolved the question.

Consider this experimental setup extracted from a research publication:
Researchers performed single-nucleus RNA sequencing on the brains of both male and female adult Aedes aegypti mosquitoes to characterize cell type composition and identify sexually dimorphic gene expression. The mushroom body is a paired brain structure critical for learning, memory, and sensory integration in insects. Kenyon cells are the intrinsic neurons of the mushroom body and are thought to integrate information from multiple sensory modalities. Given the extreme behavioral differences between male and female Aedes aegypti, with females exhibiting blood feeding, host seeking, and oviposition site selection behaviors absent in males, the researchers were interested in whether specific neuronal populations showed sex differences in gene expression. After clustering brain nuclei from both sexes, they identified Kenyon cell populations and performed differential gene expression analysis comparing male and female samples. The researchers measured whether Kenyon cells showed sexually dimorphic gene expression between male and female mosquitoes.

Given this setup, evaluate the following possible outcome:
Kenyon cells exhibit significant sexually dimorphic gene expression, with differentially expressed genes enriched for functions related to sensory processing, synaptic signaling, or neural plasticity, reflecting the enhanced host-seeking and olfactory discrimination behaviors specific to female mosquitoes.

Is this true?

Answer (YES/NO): NO